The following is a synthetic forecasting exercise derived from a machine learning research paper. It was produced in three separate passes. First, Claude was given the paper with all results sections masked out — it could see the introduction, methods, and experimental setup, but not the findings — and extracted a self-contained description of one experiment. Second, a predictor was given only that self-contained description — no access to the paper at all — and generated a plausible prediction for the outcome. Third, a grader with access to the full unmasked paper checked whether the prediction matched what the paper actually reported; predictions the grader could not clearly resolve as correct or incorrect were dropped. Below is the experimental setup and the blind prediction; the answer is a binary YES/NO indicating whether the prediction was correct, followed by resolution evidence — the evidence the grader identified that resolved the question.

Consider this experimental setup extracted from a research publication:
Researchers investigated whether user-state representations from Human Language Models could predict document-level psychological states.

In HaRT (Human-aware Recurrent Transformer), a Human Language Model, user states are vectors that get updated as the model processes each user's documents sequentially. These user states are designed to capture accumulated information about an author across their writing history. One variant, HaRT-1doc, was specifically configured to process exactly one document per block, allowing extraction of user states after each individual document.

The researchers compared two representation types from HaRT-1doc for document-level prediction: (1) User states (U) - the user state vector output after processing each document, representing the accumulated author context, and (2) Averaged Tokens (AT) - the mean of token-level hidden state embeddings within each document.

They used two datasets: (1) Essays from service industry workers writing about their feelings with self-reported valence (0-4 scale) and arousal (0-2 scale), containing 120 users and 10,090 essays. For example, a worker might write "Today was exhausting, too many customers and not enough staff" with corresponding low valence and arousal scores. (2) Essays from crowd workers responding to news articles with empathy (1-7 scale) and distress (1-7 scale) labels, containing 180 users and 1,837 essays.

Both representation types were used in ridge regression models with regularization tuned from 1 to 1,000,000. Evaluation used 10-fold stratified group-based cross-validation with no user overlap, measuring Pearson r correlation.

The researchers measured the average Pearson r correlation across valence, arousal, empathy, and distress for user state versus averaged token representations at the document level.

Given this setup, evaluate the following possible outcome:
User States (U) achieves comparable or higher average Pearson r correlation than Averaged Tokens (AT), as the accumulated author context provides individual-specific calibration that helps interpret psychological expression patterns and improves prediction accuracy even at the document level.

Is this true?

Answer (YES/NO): NO